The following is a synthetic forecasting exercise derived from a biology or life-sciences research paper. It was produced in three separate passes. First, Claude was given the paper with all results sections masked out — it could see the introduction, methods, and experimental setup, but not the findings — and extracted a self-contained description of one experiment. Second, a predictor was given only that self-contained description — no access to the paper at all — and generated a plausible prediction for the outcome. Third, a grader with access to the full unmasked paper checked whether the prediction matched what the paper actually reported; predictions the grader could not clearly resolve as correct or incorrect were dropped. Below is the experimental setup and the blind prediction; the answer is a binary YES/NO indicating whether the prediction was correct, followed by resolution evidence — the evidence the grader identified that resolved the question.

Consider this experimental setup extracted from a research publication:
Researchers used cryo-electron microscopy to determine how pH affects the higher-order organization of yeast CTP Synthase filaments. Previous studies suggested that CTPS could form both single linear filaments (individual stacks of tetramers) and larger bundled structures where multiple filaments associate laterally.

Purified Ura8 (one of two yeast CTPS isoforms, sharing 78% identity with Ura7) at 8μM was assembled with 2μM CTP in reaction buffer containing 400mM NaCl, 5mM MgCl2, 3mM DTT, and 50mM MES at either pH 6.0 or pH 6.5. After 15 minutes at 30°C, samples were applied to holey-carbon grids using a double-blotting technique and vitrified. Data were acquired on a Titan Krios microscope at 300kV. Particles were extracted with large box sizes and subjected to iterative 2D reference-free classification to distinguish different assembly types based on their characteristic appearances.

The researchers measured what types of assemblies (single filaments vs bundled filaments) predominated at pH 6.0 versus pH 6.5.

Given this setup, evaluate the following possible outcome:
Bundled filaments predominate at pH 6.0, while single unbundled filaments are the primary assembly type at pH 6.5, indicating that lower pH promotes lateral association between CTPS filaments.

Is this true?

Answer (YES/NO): YES